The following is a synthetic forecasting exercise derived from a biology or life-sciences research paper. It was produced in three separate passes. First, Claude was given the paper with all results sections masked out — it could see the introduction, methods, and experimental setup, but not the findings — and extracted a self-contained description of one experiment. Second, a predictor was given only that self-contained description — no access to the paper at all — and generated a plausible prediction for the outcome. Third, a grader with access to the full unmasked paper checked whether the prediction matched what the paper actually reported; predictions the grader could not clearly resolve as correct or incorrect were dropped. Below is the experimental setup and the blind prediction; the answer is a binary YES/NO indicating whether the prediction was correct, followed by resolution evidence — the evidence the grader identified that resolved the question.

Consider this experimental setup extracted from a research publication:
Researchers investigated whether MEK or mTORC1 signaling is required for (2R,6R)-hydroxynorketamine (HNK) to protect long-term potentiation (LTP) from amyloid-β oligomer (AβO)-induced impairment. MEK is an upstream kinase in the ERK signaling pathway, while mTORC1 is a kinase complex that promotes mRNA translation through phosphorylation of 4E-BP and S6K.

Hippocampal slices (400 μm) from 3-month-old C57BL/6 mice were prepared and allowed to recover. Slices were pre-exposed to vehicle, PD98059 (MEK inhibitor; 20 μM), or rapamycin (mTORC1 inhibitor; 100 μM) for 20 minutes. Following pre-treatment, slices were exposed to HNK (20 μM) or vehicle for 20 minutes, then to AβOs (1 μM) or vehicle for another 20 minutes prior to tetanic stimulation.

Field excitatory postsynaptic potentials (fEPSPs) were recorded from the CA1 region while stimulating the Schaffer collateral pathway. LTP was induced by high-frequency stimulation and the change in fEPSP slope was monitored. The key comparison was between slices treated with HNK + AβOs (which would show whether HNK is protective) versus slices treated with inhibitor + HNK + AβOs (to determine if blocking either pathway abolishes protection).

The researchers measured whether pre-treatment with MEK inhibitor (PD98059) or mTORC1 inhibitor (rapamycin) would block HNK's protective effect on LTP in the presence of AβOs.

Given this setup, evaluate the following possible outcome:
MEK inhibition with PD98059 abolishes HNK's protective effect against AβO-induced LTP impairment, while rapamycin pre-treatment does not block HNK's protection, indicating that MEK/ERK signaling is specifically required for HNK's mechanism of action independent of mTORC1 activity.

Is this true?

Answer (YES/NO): YES